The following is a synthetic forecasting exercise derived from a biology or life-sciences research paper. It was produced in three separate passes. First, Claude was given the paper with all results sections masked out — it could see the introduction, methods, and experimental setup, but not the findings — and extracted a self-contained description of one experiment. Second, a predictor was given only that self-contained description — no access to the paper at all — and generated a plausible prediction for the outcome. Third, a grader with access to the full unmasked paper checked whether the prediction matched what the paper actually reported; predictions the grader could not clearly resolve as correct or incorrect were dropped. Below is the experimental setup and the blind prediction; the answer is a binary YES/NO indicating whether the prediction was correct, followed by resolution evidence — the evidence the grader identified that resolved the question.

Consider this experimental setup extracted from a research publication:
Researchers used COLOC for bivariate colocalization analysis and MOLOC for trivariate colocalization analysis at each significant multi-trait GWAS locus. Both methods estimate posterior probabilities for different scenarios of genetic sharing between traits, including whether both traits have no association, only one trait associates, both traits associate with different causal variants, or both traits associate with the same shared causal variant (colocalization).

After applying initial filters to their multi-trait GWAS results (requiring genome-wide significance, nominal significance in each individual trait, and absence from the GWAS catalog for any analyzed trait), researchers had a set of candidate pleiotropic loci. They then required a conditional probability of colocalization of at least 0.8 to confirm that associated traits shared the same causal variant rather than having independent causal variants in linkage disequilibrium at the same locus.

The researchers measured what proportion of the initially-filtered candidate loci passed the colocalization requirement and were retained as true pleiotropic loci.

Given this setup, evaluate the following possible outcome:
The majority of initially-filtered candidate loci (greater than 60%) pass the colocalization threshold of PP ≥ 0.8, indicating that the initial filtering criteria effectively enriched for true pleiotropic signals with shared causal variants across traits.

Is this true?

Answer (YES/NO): NO